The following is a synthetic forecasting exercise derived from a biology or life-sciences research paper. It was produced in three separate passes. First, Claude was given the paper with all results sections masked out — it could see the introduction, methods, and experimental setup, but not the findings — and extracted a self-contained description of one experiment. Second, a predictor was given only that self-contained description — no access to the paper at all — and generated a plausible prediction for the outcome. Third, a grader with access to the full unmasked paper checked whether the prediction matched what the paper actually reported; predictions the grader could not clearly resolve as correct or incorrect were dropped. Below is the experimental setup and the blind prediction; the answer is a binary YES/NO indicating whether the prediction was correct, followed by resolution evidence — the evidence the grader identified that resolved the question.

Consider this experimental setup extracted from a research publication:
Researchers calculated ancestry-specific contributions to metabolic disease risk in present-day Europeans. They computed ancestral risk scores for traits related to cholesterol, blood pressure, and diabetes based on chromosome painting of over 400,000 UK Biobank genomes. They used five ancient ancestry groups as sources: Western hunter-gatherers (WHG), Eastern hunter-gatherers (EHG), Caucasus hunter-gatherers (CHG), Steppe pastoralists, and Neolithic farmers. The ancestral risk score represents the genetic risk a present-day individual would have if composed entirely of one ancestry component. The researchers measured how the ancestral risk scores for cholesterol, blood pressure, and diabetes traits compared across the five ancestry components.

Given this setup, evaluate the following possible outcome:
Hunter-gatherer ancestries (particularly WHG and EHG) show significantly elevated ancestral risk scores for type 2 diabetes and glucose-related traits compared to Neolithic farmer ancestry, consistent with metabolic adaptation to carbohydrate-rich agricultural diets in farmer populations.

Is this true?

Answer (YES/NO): NO